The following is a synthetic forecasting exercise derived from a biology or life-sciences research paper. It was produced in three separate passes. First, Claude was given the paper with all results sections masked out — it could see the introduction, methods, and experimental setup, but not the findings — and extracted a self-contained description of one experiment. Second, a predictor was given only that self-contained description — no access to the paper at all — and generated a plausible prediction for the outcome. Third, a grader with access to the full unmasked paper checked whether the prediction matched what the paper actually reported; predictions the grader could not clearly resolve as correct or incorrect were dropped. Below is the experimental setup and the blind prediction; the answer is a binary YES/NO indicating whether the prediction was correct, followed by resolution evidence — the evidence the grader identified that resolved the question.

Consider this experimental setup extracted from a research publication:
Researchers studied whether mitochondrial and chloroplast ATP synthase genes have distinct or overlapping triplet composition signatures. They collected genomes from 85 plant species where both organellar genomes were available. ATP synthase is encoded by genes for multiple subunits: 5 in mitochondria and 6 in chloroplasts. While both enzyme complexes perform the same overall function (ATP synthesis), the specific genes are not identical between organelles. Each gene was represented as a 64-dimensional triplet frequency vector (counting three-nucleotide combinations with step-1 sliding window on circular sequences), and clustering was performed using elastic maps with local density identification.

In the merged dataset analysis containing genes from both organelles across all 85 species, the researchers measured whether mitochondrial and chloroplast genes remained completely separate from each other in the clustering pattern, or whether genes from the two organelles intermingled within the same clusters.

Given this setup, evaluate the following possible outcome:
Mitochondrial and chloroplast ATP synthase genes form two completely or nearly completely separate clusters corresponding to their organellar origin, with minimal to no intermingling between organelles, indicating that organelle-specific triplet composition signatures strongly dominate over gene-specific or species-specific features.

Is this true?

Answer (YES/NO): NO